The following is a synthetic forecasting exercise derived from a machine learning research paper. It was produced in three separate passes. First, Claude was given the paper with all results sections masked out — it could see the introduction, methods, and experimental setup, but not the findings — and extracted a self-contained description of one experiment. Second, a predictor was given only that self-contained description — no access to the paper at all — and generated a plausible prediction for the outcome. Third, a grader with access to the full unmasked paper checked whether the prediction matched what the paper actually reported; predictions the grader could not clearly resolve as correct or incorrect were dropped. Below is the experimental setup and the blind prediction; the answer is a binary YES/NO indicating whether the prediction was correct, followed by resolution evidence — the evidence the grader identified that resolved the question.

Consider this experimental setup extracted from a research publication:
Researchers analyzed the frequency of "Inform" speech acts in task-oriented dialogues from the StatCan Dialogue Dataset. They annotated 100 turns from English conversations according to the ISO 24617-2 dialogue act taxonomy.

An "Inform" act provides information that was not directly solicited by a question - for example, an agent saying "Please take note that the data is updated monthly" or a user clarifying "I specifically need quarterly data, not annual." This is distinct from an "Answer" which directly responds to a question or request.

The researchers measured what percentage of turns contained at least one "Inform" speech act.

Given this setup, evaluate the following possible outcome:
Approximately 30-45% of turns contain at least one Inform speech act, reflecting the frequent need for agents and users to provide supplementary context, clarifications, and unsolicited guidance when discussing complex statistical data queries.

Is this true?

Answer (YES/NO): NO